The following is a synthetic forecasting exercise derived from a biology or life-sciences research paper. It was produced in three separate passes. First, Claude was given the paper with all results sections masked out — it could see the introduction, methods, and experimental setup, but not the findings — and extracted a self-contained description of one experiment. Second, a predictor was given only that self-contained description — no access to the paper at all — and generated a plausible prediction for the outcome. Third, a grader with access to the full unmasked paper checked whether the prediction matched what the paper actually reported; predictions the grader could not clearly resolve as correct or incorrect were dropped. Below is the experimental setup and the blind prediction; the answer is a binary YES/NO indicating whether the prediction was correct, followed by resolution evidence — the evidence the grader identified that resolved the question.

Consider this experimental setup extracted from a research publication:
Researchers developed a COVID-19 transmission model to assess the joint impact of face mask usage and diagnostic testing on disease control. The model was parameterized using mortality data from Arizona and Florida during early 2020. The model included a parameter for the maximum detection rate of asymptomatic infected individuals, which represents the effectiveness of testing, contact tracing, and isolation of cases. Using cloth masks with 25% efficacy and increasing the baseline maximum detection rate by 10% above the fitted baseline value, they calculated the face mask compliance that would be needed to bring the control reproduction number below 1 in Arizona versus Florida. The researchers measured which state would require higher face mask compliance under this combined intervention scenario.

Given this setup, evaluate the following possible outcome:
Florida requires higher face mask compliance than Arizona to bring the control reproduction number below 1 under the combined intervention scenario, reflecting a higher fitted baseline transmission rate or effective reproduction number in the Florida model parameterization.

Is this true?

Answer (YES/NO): YES